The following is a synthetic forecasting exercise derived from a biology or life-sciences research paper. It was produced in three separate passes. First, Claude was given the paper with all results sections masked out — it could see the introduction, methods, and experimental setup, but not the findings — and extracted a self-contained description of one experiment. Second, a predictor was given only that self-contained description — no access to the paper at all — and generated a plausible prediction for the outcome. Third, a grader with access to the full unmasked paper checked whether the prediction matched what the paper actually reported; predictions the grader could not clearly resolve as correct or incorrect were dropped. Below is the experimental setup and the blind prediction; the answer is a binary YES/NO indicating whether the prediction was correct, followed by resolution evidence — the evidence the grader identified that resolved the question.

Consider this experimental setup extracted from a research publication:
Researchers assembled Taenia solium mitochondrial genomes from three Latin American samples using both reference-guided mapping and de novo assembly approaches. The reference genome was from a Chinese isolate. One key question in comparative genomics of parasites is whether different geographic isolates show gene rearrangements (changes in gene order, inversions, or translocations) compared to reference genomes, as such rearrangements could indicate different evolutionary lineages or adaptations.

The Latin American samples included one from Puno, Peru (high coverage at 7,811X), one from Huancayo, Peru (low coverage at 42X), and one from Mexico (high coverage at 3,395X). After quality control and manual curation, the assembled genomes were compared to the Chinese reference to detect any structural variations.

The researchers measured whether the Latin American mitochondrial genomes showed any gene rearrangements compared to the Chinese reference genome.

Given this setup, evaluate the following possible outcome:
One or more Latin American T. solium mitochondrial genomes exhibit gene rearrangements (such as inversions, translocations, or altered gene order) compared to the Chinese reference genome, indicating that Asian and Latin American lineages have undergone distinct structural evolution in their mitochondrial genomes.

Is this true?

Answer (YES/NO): NO